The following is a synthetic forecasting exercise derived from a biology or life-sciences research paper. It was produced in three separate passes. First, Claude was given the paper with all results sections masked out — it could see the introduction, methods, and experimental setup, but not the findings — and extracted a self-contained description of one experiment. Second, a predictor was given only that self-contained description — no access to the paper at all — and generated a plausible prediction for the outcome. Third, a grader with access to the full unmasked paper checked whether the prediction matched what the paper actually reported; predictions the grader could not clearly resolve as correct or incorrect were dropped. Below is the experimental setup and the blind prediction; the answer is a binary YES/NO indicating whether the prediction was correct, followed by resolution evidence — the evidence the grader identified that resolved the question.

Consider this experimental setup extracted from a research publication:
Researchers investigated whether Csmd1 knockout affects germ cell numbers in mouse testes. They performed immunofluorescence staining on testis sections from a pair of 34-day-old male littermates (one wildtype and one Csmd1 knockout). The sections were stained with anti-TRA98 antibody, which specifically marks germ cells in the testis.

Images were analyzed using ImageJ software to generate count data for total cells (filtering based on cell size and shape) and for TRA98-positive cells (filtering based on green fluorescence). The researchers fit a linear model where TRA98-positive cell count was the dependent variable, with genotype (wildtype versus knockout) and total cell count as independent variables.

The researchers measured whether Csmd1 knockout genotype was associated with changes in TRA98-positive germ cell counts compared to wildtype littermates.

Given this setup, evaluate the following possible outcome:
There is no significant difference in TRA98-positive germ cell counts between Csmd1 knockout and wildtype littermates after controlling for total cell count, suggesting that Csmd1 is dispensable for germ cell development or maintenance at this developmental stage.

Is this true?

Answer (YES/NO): NO